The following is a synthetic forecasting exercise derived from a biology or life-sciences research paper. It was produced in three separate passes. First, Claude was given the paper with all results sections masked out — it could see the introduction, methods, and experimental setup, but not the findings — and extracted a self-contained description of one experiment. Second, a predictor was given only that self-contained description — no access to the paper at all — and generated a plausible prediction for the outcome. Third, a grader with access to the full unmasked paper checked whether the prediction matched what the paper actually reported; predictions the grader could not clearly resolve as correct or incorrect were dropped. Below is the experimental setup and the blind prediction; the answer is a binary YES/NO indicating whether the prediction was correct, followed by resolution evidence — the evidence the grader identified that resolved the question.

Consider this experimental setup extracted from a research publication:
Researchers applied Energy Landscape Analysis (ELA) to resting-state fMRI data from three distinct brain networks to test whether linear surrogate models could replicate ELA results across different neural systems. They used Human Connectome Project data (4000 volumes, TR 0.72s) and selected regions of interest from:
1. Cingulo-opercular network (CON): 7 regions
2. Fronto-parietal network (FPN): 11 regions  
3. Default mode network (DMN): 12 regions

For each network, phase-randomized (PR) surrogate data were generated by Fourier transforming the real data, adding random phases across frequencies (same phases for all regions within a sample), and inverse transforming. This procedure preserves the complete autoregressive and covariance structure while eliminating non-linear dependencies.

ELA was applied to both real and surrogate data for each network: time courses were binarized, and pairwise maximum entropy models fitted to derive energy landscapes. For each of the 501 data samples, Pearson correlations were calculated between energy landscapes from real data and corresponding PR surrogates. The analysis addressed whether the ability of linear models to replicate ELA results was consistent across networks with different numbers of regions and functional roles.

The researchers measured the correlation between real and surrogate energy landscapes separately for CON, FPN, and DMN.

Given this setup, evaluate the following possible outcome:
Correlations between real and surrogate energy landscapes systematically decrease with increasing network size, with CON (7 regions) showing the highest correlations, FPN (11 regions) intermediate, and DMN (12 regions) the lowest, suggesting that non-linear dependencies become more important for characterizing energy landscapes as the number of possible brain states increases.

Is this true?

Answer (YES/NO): NO